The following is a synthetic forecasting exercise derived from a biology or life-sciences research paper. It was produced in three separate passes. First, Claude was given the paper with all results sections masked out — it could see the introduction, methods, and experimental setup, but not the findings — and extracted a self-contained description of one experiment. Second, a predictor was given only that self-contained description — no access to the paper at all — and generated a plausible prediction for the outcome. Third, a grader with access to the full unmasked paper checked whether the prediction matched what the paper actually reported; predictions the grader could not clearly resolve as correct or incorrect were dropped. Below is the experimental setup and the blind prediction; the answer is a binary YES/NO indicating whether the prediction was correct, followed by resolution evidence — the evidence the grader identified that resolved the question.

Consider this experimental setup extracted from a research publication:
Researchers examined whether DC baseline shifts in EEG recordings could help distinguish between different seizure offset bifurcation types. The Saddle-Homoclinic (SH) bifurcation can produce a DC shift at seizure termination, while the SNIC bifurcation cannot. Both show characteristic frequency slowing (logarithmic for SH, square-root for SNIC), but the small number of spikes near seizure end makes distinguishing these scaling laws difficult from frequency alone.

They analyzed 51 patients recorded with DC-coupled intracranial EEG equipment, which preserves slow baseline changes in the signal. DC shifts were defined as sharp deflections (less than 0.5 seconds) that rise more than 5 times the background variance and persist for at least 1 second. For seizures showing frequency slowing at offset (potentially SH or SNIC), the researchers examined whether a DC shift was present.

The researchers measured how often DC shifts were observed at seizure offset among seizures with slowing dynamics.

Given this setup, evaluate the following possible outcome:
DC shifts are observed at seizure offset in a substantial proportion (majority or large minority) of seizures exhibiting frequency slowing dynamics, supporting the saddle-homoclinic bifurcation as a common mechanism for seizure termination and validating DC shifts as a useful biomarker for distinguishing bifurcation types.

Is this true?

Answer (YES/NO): NO